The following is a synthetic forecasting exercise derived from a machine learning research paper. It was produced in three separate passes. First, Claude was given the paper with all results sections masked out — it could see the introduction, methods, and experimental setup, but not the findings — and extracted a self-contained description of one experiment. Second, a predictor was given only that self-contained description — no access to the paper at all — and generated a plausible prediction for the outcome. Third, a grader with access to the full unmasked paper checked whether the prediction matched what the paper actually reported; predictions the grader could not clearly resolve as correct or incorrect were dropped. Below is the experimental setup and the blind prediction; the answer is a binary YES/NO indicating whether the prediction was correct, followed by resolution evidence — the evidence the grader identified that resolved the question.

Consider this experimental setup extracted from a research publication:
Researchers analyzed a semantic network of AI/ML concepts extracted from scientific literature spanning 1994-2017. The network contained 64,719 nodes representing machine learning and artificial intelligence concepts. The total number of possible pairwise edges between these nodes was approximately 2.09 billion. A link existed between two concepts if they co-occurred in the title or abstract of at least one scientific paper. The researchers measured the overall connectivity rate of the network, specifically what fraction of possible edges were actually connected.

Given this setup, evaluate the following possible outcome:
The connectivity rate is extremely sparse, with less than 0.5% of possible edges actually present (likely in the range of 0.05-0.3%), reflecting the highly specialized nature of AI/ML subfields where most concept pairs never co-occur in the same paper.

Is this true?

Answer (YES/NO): NO